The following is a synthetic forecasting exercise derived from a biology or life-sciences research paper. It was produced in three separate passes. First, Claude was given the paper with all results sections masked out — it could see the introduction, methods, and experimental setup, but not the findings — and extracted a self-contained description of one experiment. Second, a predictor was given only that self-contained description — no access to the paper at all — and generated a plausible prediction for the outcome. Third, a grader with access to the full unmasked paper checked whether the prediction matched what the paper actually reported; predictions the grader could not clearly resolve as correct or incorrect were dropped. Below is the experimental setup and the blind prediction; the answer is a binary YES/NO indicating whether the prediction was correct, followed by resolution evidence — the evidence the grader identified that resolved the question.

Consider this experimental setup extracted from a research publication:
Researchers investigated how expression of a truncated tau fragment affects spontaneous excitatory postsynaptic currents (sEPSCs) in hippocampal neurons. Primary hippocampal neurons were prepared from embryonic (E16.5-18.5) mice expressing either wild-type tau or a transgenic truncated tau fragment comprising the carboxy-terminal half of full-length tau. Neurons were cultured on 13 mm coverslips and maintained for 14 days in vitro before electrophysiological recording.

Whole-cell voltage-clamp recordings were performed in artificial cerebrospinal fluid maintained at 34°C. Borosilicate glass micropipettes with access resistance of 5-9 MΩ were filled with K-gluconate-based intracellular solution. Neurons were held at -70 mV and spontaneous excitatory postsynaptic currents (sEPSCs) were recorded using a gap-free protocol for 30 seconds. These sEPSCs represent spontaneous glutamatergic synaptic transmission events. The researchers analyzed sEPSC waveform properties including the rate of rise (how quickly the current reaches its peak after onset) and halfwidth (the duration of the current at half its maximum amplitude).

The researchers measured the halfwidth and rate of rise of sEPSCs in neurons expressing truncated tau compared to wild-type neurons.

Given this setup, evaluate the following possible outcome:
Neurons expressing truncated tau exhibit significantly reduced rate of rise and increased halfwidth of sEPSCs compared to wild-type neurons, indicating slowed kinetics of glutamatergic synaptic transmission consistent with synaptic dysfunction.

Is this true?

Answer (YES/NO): YES